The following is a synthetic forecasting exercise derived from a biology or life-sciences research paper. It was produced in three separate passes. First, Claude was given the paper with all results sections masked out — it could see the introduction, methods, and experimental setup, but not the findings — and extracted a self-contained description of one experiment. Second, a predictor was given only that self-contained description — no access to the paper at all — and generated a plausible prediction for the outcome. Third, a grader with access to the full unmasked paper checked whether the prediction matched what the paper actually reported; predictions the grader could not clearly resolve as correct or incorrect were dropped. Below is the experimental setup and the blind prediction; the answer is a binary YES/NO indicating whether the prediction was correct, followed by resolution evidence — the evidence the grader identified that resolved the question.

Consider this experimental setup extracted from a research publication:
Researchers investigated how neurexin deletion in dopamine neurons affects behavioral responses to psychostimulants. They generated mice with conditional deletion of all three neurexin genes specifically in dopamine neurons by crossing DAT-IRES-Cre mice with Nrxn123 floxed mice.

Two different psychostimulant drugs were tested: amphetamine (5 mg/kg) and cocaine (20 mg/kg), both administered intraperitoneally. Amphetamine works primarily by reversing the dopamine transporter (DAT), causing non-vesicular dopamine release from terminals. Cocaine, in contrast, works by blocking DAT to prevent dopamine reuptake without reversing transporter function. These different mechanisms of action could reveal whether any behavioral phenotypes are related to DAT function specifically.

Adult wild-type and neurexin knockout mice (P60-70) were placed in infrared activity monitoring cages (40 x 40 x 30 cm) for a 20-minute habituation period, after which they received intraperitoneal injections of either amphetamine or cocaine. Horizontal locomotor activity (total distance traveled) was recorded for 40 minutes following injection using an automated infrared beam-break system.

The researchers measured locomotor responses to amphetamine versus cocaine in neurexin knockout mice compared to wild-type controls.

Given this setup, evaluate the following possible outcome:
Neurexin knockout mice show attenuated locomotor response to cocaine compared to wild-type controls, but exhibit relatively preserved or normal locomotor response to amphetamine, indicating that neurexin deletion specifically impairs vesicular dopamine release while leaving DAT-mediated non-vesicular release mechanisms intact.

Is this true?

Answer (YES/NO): NO